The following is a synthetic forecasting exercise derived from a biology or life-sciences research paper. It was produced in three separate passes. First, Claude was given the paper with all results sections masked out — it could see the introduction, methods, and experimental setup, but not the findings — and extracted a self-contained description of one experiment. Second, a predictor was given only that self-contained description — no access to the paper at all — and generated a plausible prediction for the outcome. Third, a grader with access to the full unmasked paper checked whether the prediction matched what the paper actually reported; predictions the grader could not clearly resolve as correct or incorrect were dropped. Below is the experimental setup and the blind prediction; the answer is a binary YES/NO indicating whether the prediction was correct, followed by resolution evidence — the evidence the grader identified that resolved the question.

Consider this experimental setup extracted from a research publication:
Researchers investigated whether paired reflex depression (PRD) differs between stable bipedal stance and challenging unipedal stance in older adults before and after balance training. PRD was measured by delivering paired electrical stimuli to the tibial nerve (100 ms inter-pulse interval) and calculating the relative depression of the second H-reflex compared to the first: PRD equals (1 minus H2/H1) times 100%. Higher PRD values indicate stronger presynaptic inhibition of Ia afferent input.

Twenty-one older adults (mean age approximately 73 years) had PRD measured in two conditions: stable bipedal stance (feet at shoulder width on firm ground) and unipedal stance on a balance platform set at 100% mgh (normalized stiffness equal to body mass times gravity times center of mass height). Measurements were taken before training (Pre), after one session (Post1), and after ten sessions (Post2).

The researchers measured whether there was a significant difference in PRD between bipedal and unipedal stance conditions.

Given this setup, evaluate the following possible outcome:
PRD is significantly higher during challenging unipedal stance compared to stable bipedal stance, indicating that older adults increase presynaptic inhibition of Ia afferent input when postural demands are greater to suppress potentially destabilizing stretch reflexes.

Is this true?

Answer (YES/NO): NO